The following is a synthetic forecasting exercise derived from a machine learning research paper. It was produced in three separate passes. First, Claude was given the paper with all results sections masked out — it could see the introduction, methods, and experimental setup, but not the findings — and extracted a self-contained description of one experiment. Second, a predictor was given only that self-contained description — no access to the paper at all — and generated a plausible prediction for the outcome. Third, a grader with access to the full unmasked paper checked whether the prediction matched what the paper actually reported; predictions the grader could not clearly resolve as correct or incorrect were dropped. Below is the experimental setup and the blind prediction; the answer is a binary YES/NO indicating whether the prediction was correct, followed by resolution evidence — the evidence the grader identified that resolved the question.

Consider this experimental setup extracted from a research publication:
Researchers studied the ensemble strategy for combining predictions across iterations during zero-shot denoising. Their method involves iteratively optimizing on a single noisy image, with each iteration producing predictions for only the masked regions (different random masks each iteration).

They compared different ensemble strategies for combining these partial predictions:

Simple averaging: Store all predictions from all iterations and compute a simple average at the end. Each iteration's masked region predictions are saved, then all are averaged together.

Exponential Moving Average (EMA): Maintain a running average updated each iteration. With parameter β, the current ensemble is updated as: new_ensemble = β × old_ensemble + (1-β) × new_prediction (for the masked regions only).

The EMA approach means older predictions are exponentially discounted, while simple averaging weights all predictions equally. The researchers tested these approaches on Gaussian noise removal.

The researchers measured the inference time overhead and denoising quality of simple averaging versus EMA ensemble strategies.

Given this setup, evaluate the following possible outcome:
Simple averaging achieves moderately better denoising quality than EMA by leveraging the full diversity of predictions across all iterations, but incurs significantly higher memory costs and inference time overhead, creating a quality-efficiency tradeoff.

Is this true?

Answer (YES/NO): NO